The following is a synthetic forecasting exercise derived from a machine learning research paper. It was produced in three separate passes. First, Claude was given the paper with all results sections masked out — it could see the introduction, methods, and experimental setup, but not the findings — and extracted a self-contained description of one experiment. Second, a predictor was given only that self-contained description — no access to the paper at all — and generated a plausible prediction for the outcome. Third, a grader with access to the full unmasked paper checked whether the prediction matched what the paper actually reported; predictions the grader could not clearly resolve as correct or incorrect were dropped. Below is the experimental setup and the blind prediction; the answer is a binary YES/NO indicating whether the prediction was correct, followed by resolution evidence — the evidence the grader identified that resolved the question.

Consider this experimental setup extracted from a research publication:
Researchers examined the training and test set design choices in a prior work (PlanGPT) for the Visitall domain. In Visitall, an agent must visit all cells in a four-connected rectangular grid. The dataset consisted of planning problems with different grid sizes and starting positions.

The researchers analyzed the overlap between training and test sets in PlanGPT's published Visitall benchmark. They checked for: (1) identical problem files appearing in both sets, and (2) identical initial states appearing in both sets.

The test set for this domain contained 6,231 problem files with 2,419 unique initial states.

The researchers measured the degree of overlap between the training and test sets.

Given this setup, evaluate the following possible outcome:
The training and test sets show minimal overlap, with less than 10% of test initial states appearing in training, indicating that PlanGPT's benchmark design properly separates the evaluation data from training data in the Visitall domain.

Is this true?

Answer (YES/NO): NO